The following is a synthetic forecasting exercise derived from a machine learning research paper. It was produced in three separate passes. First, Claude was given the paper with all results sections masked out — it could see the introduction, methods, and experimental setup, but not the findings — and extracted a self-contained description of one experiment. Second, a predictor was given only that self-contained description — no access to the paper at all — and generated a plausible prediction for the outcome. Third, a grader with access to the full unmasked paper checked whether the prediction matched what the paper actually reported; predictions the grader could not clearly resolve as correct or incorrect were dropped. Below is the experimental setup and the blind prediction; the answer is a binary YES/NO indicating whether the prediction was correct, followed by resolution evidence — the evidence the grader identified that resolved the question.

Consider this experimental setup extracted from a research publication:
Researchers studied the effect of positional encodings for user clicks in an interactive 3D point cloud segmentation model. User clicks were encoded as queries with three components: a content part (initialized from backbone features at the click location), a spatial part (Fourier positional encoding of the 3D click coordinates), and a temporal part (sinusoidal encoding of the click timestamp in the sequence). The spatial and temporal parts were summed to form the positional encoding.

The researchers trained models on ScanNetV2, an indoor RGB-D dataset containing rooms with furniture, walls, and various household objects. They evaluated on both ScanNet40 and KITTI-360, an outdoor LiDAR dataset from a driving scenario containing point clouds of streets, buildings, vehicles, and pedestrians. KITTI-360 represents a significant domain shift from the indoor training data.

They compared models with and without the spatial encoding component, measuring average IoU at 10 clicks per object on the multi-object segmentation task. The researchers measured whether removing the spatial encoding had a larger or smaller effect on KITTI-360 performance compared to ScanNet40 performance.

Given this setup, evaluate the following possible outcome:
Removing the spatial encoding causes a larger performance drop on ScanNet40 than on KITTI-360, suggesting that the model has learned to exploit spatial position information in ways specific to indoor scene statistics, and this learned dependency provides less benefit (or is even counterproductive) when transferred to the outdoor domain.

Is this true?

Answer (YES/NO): NO